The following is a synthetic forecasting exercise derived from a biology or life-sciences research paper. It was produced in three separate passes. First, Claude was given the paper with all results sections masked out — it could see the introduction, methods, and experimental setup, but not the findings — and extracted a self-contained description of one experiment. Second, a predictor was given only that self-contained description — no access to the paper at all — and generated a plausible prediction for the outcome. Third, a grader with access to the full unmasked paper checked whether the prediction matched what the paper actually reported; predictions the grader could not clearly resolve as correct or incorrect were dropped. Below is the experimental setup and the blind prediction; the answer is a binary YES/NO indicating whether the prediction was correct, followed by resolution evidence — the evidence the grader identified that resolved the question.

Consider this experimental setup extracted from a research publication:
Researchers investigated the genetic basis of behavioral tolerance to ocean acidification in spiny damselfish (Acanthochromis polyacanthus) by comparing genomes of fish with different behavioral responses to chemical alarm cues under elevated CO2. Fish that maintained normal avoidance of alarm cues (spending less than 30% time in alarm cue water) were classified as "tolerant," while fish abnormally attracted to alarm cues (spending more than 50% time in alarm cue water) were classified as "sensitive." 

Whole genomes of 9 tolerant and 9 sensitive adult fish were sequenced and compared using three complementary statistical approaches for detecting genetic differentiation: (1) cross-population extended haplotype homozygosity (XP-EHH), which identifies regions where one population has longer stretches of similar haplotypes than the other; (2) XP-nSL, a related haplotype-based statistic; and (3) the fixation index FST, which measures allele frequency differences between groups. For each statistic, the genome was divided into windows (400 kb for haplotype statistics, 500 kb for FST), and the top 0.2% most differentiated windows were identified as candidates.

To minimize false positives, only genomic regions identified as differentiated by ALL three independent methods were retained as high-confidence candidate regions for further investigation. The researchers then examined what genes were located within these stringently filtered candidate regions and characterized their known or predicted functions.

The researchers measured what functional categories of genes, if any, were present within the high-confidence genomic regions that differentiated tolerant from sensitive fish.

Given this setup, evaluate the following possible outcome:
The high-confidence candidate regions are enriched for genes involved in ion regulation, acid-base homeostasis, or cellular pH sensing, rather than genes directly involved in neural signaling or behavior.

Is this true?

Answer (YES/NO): NO